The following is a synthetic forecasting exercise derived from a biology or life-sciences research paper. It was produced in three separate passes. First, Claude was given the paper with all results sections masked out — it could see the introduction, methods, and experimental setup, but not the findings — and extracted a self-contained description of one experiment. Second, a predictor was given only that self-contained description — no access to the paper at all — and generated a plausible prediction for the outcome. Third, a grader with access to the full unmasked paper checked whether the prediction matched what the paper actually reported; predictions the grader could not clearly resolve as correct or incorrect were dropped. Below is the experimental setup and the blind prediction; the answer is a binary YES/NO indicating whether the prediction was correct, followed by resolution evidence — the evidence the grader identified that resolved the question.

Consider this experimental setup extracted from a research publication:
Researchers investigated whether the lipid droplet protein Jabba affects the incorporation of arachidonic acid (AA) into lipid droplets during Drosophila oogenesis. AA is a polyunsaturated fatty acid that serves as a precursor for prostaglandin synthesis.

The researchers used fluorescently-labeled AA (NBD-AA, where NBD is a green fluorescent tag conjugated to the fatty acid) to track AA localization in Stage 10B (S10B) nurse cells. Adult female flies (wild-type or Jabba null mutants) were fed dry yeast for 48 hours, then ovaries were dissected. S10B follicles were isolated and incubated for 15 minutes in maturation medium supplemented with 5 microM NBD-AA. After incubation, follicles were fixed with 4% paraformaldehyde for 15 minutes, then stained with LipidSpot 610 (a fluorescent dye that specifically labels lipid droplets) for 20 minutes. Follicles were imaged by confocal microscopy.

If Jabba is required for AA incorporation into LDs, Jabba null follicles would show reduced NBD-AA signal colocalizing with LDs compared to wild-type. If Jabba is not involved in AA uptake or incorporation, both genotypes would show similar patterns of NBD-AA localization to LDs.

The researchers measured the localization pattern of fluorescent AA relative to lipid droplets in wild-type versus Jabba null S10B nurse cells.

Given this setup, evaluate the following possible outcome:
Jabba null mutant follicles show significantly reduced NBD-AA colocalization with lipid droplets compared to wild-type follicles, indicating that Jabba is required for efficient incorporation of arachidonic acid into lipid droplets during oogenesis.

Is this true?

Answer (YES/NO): NO